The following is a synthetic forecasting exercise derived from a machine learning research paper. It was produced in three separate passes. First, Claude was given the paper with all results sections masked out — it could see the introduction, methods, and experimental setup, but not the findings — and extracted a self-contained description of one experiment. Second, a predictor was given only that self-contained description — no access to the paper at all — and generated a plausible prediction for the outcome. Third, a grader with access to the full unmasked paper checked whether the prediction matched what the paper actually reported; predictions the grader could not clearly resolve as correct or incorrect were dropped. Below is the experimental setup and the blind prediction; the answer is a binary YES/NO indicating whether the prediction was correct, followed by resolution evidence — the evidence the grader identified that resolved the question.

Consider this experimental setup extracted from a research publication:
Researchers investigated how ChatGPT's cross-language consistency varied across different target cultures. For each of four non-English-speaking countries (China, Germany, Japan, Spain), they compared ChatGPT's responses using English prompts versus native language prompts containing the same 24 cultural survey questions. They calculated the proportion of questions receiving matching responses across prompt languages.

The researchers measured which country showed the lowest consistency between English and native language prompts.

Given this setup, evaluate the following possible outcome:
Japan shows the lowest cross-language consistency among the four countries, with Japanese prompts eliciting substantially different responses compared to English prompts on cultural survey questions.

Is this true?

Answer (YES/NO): YES